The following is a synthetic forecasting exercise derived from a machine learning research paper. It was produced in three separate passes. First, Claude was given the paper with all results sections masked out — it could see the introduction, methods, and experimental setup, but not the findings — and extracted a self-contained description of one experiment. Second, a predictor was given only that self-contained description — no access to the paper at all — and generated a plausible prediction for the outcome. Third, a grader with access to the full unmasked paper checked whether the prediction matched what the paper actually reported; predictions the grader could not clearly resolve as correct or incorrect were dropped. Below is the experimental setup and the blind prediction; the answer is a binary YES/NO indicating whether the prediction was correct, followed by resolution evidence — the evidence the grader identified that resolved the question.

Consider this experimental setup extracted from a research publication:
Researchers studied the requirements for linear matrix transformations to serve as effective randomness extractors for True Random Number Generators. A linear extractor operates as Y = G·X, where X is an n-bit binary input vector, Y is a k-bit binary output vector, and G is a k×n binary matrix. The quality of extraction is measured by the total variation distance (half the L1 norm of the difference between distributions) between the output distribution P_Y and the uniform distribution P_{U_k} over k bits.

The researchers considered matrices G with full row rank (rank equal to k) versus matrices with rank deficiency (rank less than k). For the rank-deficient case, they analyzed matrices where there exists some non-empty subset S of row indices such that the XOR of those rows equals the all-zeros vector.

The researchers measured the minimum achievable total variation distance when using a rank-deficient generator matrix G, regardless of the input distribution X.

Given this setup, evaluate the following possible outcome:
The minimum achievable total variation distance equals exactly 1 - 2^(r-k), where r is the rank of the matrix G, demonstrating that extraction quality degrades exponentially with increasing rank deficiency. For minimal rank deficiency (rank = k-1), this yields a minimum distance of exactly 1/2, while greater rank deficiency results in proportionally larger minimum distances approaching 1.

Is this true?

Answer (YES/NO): NO